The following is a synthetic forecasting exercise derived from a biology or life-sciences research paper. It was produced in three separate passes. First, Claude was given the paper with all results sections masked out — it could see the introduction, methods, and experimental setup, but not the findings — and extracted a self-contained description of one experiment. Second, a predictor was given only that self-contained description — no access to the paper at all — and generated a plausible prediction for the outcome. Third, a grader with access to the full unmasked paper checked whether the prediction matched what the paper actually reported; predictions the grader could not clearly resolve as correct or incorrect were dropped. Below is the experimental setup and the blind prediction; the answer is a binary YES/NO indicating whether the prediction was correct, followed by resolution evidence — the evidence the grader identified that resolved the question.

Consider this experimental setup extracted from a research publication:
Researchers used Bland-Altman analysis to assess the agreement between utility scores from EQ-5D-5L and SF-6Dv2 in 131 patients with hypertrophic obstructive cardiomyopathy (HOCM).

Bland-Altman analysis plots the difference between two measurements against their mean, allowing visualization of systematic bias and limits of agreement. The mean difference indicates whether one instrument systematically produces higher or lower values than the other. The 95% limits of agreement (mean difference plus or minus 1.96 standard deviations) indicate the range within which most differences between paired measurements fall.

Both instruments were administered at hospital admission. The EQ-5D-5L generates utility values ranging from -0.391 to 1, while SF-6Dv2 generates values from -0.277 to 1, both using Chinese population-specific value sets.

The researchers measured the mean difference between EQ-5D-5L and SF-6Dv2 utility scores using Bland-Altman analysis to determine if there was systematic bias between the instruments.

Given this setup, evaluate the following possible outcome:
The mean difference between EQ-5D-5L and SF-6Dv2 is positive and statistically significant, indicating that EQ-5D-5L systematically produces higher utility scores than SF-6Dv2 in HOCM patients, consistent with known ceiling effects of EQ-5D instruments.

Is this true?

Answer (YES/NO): NO